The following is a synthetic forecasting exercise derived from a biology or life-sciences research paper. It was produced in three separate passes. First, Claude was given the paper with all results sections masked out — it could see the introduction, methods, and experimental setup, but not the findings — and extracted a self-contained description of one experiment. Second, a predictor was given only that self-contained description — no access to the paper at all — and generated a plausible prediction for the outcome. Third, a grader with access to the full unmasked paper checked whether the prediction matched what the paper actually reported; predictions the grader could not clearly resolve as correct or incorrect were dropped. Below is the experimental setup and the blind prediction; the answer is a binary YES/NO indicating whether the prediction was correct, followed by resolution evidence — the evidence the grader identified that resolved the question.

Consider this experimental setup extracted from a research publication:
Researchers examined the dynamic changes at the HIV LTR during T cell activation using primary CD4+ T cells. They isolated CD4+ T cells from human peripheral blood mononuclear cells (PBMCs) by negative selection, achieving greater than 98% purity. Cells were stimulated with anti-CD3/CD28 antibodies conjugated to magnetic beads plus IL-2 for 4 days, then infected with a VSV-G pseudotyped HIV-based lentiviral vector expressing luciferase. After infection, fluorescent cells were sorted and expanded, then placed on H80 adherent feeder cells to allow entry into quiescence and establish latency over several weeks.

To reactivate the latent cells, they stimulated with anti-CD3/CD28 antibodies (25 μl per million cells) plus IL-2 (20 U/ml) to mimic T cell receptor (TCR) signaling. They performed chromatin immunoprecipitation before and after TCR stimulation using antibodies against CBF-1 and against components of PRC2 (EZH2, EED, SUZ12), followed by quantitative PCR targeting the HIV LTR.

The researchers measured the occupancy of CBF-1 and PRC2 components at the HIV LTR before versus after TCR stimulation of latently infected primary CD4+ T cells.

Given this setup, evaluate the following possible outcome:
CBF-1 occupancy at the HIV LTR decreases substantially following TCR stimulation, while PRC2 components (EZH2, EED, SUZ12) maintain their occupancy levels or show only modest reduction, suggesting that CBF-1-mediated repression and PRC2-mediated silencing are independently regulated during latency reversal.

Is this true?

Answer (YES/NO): NO